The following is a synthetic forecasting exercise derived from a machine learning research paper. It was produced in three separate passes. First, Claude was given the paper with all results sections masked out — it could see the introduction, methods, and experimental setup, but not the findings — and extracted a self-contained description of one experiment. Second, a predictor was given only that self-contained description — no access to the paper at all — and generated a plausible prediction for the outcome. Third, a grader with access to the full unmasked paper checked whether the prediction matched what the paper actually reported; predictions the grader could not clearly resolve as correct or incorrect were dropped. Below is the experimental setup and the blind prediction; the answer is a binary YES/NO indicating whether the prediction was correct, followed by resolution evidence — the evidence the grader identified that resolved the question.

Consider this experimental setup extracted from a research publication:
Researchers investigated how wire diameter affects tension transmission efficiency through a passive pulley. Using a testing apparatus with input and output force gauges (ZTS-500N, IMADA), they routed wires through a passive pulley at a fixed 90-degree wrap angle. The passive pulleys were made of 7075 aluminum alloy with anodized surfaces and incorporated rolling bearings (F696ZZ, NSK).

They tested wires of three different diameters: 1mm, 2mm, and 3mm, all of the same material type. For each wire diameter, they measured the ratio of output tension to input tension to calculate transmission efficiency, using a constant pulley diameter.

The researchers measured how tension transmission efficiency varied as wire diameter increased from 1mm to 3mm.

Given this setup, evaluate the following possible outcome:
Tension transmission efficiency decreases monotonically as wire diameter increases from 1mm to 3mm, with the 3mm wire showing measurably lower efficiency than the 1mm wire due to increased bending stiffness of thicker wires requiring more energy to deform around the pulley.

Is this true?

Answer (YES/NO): YES